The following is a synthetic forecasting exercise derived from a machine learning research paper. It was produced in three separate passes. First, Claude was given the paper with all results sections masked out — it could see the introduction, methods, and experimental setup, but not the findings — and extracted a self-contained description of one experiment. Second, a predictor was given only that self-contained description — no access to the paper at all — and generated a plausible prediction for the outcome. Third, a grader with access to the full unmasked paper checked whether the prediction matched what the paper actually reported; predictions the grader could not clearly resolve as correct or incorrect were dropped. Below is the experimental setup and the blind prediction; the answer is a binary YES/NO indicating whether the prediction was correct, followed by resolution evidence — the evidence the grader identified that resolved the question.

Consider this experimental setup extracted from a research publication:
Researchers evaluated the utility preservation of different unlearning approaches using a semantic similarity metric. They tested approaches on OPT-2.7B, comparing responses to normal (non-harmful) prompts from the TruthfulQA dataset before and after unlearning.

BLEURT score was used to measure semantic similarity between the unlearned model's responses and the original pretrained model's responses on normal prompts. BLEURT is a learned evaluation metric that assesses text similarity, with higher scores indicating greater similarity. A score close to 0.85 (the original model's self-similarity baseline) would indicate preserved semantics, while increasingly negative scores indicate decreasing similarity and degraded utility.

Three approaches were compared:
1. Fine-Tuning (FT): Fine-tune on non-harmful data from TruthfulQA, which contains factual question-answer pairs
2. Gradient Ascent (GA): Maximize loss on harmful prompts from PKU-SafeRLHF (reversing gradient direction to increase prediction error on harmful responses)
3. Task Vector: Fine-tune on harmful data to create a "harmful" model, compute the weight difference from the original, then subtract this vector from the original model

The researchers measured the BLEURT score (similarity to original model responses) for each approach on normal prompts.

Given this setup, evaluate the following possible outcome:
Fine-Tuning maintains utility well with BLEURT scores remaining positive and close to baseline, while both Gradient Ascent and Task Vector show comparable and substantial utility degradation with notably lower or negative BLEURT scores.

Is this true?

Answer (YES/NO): NO